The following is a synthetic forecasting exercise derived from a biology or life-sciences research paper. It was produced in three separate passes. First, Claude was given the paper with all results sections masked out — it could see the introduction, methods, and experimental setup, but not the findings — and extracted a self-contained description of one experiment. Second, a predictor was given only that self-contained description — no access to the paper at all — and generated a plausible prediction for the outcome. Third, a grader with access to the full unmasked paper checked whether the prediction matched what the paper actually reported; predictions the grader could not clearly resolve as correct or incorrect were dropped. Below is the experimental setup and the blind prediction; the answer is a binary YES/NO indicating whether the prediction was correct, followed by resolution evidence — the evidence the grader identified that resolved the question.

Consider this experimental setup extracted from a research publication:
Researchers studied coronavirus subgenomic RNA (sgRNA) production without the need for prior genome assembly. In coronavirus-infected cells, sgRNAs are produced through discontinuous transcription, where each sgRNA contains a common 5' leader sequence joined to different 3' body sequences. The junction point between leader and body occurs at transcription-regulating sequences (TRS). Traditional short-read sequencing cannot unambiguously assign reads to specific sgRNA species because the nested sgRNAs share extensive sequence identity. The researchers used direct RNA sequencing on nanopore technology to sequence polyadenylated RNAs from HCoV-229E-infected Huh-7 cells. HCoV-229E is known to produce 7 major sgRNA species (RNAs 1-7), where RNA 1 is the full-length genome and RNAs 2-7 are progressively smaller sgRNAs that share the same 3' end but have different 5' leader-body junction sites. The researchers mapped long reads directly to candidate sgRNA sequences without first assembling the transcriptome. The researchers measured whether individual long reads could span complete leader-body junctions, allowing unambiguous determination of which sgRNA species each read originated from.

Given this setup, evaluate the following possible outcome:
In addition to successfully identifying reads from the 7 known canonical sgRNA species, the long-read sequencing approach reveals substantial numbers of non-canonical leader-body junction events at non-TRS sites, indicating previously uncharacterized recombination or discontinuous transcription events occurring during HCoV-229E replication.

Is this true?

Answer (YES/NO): YES